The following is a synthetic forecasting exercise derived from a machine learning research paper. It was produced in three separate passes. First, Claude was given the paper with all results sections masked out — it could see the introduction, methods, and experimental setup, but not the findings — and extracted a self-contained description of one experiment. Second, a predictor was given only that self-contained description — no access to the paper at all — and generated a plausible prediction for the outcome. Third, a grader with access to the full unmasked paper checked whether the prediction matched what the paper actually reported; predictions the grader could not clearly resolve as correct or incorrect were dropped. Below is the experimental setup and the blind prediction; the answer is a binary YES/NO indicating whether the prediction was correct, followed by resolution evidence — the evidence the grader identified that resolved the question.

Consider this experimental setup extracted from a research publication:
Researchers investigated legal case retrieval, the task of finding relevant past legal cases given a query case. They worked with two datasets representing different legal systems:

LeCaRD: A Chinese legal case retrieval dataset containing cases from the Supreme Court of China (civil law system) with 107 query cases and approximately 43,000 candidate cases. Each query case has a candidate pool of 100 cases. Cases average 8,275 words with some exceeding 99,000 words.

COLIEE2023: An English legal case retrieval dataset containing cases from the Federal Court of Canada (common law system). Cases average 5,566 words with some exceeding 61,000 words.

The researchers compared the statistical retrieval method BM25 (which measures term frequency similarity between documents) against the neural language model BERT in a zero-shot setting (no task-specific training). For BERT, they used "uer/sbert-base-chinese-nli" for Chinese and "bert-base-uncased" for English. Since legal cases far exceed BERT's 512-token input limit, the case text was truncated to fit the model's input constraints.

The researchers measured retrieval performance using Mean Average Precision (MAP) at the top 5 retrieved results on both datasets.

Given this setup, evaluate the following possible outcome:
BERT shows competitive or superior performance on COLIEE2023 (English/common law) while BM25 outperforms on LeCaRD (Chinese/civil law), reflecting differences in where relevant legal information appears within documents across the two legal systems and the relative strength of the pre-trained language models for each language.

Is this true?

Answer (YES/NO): NO